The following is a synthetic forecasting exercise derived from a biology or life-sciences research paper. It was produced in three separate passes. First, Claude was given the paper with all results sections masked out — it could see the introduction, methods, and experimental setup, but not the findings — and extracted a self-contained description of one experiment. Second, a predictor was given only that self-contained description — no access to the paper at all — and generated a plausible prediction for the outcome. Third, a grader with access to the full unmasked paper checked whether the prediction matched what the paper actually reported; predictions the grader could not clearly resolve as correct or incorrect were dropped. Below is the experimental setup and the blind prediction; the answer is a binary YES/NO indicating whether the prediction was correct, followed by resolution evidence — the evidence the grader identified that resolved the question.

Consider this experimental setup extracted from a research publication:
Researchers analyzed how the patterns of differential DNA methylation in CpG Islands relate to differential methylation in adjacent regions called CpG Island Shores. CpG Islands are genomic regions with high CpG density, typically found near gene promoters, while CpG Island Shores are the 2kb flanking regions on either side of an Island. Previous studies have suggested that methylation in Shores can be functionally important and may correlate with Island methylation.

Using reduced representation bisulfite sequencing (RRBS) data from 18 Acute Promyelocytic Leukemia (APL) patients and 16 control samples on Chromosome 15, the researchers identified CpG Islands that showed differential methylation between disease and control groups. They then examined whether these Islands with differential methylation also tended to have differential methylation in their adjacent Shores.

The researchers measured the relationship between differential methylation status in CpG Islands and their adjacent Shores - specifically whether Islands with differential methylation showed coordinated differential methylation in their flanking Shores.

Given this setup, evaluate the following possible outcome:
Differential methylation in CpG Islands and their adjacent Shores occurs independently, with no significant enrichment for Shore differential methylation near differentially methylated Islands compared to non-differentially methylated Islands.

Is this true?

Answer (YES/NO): NO